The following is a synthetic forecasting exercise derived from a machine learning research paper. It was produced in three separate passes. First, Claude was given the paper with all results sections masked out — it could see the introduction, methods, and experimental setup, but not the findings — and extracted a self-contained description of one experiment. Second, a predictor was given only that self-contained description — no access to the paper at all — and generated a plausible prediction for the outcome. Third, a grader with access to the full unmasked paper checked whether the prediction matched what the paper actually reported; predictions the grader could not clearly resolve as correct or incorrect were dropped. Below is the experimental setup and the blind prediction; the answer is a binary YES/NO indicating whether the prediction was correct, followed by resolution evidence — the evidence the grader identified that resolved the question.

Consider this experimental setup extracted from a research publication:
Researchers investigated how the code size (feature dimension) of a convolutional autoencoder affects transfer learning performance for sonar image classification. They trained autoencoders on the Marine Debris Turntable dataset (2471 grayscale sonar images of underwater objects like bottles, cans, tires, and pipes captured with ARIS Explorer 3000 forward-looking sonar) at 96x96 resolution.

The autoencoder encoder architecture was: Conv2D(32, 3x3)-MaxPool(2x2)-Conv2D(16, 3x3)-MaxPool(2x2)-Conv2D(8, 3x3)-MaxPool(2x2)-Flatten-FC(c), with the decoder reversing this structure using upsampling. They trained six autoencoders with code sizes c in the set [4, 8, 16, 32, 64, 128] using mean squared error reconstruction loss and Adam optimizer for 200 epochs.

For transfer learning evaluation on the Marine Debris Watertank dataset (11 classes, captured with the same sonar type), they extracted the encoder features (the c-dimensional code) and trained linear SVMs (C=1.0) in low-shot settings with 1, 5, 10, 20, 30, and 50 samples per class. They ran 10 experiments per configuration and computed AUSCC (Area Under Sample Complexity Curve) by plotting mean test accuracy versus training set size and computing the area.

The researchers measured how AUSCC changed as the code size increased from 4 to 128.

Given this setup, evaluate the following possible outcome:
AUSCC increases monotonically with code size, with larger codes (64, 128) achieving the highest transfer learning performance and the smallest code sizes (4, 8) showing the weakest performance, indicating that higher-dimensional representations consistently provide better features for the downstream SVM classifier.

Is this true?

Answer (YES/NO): YES